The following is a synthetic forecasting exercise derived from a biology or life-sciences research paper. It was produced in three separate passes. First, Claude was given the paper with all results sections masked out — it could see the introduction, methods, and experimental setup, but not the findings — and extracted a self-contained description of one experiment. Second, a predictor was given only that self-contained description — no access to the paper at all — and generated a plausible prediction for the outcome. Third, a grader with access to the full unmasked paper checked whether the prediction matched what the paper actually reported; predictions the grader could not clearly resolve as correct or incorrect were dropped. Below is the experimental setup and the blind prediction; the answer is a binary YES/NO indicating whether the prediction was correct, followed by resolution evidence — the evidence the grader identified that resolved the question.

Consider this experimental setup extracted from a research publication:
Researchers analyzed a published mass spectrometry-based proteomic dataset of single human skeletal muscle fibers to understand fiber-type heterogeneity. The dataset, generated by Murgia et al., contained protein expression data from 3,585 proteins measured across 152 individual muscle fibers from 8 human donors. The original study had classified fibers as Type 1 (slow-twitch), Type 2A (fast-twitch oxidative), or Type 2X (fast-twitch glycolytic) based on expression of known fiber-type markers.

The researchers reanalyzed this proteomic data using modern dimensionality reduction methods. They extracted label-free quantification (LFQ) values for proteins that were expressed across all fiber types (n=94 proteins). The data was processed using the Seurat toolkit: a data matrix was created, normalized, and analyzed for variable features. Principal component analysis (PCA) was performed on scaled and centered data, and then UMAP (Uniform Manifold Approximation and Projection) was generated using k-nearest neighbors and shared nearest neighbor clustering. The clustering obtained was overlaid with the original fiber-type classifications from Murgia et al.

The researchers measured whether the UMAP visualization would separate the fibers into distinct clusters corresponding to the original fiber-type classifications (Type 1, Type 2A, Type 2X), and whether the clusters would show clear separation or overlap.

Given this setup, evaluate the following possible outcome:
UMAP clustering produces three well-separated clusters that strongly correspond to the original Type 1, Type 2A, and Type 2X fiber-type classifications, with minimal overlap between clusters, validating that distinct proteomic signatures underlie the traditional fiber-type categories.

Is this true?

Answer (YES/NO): NO